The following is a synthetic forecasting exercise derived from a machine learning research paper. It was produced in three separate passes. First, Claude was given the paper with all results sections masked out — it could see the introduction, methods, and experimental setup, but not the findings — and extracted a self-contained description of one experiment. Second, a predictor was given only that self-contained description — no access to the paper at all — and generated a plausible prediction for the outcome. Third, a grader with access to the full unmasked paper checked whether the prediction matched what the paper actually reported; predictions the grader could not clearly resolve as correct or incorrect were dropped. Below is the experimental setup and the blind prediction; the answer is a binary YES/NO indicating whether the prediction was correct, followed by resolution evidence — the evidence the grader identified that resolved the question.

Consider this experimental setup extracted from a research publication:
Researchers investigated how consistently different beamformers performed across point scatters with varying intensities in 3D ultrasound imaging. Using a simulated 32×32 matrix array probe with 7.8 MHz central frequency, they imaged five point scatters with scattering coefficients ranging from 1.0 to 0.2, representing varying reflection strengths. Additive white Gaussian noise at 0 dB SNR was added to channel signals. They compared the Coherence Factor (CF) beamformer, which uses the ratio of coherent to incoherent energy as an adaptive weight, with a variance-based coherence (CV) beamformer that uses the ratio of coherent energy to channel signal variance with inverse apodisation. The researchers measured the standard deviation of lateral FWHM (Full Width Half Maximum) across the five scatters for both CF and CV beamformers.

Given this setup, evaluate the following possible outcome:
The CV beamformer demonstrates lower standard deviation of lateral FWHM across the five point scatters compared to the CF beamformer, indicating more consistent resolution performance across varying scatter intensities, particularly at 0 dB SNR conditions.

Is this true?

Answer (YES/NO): NO